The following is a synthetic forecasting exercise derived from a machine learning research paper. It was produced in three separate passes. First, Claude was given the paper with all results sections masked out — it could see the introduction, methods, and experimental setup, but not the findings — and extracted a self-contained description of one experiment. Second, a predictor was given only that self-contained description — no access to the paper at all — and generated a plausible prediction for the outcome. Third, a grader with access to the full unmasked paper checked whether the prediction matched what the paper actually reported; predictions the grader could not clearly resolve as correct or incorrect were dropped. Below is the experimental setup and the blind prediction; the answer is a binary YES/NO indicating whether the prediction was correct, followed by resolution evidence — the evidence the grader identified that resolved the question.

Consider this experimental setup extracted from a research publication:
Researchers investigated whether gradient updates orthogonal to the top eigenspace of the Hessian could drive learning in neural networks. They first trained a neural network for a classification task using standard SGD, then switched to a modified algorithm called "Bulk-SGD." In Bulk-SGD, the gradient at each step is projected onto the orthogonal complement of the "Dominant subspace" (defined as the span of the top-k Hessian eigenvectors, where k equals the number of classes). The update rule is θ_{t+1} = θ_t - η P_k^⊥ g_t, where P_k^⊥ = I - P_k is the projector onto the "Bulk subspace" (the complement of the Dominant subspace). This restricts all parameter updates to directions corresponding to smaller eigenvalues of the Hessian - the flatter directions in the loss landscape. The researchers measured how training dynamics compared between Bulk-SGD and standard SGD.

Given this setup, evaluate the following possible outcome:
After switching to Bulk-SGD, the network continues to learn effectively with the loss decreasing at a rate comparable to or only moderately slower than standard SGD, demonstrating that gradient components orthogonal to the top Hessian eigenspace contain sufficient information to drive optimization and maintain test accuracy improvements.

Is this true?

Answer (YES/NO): YES